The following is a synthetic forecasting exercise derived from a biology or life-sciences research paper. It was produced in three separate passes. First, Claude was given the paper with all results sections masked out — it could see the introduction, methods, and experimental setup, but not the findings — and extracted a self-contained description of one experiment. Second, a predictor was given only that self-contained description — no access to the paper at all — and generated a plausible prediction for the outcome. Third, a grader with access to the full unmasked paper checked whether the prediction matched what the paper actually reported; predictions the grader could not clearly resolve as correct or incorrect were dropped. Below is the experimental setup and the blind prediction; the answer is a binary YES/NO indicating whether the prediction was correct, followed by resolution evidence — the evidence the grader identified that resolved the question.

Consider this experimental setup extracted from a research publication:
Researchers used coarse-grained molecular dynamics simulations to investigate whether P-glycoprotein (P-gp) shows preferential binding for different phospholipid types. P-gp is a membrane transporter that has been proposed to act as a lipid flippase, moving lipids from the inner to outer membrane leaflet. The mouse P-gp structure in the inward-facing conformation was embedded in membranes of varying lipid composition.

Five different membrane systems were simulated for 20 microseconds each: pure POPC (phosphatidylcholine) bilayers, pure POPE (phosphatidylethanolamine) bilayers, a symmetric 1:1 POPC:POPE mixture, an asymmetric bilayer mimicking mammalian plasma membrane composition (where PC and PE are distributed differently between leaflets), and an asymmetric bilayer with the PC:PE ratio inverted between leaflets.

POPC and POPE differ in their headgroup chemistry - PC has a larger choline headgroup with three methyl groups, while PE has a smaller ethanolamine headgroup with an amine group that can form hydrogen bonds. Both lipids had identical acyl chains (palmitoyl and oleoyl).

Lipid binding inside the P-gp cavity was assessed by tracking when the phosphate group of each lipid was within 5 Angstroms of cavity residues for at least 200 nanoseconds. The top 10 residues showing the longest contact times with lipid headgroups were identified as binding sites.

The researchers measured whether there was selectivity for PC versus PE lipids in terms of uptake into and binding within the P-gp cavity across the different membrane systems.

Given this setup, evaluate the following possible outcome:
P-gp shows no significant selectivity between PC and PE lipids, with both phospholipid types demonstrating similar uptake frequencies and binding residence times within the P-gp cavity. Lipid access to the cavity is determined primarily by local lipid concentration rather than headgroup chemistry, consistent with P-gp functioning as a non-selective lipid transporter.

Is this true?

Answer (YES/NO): YES